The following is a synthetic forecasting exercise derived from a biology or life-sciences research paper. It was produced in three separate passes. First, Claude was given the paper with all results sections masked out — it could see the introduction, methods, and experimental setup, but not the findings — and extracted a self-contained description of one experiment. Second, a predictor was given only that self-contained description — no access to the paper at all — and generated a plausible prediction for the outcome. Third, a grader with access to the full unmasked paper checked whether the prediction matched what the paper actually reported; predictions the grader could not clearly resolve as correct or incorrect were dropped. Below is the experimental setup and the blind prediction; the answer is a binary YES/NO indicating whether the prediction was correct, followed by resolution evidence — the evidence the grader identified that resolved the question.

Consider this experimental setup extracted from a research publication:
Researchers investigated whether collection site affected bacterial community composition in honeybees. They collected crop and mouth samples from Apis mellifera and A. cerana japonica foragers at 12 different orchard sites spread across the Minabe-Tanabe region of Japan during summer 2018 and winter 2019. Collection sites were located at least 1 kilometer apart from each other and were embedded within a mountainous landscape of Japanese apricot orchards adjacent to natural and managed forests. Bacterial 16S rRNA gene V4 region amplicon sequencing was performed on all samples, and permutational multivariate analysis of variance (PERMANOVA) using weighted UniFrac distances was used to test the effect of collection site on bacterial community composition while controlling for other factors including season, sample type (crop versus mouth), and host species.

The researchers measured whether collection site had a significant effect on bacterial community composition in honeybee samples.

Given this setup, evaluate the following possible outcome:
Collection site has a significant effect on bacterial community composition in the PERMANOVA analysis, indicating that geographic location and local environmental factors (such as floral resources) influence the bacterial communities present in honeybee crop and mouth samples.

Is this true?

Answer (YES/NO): NO